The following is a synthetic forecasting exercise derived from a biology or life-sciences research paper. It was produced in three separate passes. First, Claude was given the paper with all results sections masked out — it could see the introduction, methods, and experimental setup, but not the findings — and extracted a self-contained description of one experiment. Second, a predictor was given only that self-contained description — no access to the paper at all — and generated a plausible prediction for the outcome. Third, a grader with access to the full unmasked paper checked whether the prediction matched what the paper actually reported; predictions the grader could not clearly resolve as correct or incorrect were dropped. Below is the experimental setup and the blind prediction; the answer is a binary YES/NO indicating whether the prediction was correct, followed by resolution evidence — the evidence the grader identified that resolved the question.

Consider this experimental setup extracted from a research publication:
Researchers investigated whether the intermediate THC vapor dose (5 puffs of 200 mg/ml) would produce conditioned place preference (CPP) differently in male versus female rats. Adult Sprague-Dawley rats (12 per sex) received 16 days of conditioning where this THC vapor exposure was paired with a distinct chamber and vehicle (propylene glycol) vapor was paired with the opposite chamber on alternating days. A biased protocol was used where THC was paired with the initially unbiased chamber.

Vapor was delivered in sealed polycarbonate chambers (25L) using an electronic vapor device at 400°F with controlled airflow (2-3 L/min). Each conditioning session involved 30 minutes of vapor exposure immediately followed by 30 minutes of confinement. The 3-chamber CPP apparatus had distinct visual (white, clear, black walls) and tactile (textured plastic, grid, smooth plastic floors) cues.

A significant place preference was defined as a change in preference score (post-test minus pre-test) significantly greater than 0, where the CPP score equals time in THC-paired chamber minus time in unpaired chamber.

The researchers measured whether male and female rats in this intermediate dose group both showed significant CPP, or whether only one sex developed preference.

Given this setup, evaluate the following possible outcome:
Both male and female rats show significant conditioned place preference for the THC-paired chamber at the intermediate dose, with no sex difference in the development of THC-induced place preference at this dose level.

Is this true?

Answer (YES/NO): NO